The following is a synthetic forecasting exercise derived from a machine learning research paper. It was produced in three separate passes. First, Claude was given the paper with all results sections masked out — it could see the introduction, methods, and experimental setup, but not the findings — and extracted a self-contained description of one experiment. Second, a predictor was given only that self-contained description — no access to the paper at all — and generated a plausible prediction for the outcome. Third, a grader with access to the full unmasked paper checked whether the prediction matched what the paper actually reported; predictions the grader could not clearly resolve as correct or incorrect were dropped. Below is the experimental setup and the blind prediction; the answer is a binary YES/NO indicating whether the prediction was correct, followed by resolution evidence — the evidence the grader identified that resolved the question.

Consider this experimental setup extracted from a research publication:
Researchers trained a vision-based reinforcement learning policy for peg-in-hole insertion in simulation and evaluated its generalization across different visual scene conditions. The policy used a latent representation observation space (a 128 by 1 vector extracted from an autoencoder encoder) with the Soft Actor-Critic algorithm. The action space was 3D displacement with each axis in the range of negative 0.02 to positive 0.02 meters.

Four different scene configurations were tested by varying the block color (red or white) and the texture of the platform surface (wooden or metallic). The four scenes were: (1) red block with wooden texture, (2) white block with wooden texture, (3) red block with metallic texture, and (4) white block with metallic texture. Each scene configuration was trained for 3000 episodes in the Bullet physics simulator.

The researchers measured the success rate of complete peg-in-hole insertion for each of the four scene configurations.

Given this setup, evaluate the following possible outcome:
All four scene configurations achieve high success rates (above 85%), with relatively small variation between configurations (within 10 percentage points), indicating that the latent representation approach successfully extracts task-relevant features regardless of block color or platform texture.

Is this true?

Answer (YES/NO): NO